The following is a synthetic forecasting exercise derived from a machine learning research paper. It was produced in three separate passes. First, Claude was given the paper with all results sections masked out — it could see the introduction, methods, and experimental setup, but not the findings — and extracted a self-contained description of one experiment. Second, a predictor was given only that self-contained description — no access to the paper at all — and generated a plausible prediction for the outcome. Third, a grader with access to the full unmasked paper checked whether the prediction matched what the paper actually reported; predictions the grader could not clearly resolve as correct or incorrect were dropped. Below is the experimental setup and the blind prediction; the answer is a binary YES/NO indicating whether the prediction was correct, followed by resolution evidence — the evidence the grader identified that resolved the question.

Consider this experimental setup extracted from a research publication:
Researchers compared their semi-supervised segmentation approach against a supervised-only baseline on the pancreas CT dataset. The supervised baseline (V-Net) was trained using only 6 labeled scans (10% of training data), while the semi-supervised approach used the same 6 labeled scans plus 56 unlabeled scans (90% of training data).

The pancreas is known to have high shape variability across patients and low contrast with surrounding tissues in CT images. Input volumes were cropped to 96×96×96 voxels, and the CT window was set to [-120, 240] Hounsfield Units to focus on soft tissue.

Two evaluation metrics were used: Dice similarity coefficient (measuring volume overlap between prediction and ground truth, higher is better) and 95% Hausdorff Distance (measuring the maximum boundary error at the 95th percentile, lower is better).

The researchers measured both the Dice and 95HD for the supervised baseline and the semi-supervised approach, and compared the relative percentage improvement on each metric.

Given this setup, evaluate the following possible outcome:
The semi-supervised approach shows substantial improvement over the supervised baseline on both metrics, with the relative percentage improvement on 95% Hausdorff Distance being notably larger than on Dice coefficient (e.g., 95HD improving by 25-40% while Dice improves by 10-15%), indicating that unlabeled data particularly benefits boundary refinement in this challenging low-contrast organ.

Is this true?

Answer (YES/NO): NO